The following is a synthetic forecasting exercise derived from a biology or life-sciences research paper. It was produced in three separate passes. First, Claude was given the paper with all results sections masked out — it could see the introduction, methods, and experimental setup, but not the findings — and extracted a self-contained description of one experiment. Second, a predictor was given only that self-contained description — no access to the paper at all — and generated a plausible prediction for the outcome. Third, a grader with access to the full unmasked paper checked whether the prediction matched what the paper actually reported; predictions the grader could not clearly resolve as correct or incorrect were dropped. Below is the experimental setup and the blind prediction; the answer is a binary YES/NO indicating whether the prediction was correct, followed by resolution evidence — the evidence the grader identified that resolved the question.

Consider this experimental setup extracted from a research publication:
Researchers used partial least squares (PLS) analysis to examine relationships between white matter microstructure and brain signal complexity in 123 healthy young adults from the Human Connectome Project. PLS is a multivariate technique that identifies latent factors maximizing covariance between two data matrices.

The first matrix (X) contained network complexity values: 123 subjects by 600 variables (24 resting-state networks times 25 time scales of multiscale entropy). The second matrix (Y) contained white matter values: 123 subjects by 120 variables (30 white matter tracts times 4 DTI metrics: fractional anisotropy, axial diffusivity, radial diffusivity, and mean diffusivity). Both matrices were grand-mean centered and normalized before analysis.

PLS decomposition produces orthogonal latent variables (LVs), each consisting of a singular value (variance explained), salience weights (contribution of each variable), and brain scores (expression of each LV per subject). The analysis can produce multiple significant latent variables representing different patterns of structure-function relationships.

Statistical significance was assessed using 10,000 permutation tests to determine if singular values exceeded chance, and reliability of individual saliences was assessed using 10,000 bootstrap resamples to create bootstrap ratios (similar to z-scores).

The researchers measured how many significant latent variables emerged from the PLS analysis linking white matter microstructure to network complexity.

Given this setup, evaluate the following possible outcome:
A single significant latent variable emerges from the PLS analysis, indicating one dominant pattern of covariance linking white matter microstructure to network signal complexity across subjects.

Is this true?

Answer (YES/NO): NO